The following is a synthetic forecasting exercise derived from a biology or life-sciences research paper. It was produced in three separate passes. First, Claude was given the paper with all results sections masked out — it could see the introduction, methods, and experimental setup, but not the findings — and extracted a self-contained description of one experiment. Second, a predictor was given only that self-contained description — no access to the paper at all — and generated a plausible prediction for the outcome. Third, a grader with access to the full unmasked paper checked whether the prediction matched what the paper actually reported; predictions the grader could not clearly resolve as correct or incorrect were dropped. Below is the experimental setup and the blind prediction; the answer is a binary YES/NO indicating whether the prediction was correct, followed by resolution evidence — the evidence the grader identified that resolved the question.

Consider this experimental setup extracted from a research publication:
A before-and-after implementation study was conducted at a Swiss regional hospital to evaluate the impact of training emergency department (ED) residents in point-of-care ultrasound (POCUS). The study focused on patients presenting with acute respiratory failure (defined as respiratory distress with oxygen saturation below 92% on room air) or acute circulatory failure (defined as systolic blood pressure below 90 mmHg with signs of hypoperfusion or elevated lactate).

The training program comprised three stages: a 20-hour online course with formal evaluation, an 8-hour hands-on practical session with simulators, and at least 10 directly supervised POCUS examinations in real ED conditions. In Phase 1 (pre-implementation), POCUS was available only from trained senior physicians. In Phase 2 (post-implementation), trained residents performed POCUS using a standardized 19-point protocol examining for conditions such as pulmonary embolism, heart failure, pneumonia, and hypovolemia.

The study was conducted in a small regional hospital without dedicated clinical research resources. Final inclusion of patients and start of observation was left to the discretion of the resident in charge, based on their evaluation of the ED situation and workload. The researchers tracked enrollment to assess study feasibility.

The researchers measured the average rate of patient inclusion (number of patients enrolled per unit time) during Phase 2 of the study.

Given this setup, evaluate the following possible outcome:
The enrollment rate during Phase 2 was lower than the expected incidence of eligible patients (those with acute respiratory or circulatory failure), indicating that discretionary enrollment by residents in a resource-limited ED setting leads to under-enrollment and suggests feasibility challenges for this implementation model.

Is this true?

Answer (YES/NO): YES